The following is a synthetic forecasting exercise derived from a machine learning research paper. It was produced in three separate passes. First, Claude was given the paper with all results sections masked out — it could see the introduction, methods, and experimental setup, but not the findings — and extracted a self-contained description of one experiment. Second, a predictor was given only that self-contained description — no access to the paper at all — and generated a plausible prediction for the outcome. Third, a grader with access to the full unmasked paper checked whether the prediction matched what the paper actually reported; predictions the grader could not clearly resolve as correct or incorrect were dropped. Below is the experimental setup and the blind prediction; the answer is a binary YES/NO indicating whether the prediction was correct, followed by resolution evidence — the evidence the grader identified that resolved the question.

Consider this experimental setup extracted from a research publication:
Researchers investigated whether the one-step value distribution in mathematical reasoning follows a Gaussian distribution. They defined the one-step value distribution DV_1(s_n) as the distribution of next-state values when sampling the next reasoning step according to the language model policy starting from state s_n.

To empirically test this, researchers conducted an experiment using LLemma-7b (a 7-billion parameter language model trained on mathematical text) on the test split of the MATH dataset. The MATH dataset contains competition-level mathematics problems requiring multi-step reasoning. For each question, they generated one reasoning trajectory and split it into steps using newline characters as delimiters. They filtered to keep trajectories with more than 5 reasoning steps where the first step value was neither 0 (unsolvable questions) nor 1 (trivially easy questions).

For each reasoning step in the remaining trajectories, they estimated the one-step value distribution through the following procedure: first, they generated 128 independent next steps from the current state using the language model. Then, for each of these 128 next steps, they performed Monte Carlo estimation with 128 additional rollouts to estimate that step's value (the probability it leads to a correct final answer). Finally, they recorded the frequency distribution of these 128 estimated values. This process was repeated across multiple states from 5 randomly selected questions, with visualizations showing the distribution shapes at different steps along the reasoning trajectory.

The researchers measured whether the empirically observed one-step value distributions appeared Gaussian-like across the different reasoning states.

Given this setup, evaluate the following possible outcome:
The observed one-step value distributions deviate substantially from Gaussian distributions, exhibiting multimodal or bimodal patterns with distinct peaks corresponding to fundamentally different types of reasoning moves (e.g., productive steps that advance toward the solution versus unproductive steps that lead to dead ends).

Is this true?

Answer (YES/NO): NO